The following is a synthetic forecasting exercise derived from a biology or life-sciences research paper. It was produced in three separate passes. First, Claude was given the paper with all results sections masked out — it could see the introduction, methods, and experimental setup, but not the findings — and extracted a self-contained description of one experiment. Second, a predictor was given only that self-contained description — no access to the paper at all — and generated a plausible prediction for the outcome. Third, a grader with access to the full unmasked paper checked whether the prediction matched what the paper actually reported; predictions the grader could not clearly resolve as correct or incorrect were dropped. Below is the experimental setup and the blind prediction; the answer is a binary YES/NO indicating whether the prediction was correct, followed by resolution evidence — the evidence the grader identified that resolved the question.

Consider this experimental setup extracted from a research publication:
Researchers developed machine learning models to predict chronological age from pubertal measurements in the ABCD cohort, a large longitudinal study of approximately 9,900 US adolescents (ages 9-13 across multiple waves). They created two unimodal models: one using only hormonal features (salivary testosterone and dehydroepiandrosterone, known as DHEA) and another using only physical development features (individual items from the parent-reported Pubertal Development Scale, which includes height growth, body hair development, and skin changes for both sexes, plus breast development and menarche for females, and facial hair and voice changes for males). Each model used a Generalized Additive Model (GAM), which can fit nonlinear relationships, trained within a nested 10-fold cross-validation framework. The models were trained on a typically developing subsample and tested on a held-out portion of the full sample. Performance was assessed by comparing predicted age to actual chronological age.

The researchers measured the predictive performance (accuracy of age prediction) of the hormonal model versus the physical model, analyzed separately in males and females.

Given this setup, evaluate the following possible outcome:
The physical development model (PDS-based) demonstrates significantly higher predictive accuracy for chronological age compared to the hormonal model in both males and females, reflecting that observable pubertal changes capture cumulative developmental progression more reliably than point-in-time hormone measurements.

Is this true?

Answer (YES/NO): NO